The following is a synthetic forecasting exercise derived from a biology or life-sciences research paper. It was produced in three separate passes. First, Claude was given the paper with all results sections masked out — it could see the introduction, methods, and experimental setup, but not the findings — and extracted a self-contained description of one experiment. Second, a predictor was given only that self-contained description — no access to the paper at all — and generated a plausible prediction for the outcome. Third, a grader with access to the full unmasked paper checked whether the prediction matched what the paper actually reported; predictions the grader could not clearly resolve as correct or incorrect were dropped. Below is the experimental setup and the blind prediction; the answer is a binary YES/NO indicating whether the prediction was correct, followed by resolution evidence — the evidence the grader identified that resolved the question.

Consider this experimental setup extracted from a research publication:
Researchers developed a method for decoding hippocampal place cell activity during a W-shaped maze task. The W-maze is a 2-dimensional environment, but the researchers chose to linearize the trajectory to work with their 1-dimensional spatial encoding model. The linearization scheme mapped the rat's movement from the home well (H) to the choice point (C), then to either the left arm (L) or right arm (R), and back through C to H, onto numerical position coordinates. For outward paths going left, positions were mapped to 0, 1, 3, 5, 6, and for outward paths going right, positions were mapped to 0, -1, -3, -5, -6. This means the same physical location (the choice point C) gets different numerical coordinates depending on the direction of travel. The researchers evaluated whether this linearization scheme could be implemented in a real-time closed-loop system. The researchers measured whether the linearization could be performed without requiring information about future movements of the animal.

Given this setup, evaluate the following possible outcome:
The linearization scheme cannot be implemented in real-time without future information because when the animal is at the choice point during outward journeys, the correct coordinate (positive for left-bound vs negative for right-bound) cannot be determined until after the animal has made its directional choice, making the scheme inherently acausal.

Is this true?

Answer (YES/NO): NO